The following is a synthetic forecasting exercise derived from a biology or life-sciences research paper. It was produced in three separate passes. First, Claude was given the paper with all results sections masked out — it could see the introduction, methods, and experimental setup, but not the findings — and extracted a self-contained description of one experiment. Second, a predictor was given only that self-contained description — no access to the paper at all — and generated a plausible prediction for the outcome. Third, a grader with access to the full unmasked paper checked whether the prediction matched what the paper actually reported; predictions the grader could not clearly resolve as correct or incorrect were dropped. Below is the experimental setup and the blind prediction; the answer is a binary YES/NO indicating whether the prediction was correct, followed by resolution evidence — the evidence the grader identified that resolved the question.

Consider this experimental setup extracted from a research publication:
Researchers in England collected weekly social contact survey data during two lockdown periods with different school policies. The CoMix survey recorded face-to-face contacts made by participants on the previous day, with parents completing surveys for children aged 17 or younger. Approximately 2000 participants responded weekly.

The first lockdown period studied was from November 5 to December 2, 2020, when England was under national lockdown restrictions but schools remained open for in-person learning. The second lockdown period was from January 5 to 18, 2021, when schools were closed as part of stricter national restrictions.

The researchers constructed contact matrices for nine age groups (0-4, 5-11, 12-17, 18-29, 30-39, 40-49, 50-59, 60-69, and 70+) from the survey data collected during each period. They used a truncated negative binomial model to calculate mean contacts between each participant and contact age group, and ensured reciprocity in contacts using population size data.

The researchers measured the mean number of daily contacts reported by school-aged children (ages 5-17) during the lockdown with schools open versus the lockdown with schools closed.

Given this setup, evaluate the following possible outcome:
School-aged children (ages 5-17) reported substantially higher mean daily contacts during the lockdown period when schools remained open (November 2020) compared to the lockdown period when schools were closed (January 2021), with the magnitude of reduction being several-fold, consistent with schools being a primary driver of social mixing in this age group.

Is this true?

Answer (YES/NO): YES